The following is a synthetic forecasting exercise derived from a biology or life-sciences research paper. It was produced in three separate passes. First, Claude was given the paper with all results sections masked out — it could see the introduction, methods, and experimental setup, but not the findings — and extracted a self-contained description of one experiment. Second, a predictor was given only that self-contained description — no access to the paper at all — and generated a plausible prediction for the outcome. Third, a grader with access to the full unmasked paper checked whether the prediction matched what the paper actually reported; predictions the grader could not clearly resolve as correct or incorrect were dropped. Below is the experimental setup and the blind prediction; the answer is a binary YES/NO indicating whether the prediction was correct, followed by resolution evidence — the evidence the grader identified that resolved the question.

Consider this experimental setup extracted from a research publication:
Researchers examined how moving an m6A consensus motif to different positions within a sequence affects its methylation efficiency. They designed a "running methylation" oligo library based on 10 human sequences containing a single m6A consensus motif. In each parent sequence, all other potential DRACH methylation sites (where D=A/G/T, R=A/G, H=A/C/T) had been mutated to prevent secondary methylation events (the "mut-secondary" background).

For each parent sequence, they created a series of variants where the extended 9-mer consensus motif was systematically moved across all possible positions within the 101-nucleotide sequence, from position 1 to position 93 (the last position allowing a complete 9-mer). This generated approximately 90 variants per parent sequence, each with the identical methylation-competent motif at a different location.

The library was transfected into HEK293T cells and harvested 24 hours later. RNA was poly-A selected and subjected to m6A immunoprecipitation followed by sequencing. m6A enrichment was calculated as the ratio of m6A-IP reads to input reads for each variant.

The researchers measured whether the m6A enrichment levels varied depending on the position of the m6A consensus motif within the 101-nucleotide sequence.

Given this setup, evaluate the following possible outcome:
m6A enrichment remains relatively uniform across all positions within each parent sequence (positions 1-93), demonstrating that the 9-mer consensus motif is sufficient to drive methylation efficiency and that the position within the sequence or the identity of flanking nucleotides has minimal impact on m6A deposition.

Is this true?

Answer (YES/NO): YES